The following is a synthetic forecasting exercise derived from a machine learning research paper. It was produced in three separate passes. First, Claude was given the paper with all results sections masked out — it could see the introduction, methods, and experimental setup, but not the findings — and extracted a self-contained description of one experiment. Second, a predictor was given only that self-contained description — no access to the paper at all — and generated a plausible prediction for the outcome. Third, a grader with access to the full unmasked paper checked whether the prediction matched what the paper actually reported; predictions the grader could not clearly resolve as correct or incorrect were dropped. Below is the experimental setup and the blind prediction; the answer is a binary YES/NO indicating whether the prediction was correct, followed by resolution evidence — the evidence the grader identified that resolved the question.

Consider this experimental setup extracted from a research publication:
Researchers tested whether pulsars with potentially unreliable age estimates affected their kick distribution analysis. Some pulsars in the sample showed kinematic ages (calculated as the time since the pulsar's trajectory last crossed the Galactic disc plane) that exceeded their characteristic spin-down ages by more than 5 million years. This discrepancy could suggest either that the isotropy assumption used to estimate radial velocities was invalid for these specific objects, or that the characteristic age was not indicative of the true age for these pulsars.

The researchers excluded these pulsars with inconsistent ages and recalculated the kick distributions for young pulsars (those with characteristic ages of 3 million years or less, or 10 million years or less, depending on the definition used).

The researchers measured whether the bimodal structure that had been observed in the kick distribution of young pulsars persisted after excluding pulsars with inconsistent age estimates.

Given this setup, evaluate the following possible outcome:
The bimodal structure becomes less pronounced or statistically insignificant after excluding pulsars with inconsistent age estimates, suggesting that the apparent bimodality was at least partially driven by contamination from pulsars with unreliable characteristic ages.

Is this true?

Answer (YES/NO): NO